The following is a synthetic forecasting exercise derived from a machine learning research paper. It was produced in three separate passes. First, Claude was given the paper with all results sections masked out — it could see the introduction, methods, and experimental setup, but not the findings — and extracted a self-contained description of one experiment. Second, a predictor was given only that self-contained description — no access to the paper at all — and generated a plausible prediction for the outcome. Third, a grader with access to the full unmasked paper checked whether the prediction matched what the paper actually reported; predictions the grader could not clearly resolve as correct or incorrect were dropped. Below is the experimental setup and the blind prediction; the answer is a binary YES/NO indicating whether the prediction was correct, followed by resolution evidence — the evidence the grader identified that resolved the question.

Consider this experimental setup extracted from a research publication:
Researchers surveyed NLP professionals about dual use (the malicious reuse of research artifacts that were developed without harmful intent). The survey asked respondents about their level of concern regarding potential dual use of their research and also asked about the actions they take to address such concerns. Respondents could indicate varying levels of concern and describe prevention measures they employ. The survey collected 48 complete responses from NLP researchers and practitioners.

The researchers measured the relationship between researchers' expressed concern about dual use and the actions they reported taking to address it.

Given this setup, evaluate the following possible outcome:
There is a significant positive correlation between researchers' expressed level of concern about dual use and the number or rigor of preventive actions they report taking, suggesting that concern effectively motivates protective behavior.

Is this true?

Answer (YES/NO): NO